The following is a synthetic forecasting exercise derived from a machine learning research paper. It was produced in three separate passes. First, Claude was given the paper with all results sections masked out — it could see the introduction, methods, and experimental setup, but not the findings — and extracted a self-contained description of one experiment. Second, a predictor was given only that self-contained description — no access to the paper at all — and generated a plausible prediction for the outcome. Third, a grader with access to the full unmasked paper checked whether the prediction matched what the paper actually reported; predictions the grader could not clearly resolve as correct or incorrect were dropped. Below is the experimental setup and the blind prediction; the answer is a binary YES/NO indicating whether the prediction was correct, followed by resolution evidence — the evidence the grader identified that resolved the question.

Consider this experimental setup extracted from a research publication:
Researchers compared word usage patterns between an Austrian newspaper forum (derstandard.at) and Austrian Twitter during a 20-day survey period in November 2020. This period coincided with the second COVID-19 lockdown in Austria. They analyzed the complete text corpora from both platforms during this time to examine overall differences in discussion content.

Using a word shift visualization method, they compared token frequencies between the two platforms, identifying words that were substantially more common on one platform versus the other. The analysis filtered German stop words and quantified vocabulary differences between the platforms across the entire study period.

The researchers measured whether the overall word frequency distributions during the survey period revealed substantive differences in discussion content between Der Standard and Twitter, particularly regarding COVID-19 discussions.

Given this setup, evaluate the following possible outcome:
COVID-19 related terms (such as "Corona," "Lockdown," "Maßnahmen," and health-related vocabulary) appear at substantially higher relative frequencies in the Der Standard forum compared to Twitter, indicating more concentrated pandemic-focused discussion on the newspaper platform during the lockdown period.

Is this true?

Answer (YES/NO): YES